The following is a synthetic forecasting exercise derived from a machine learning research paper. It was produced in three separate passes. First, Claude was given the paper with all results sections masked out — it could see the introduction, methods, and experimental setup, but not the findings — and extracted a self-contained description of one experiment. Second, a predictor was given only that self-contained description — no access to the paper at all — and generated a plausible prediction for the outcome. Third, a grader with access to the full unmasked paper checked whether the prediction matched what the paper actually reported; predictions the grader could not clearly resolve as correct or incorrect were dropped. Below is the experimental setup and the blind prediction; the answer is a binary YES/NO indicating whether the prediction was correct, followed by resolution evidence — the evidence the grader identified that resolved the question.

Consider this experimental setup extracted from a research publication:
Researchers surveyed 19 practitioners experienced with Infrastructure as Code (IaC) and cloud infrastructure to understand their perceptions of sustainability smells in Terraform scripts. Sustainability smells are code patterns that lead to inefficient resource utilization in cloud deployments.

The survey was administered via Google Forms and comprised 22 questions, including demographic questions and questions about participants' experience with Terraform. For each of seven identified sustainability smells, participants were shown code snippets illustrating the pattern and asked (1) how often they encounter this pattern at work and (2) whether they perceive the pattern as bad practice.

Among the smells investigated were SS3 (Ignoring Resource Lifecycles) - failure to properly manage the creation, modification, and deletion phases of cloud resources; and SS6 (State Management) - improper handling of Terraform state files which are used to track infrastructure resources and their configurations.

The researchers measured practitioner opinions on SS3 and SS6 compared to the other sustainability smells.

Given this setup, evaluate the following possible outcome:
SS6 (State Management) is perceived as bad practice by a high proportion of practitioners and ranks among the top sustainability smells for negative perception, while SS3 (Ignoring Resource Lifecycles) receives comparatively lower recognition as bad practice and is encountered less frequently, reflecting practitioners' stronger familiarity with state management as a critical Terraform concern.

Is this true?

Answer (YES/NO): NO